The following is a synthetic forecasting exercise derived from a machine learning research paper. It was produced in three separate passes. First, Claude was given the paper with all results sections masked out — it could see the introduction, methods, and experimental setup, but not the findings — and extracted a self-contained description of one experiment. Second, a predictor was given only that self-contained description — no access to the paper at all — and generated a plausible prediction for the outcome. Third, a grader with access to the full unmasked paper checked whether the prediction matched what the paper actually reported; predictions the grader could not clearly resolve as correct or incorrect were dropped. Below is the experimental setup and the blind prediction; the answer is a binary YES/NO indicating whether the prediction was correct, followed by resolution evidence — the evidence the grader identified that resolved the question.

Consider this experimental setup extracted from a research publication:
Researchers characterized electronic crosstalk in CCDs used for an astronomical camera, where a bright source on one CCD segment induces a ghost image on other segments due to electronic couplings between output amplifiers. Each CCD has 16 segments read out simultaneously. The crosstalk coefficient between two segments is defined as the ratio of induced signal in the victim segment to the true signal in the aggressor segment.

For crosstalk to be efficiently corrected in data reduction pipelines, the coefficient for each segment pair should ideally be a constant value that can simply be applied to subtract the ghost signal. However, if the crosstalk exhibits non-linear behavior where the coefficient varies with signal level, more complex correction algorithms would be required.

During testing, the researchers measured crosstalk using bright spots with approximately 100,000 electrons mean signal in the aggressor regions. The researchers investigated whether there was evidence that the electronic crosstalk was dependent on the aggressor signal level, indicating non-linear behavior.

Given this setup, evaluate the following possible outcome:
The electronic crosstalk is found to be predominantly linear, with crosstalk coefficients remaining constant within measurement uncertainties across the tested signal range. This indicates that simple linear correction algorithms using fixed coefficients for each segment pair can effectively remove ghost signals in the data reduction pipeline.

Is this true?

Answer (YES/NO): NO